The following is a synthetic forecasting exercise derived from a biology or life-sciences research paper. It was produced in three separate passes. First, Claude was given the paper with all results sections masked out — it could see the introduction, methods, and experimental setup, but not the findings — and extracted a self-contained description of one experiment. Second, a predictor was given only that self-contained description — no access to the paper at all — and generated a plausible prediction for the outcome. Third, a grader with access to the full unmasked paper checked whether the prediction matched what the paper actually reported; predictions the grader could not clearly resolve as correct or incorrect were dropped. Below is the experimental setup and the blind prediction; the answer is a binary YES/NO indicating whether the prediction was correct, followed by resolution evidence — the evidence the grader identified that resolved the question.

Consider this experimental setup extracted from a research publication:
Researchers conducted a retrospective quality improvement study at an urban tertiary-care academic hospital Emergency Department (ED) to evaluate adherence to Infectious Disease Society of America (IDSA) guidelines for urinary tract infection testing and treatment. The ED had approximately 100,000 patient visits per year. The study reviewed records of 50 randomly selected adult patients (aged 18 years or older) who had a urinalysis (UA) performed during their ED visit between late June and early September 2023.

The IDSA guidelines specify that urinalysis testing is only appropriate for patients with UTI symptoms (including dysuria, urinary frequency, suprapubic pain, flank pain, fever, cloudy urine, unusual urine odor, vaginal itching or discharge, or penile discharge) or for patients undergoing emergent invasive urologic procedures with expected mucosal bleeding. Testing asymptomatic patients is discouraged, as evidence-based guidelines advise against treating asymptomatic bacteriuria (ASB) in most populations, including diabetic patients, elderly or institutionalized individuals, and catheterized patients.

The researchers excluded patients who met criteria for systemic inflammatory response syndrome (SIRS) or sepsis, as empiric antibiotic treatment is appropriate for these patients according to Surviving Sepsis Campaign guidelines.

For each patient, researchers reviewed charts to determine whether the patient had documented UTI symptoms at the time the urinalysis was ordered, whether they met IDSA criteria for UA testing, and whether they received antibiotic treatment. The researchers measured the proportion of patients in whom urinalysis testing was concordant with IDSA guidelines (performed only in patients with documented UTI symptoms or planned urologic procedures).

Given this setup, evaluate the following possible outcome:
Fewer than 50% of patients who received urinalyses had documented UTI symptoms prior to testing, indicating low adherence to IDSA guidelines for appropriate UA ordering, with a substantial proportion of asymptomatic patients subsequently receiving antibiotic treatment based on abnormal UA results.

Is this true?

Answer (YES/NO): NO